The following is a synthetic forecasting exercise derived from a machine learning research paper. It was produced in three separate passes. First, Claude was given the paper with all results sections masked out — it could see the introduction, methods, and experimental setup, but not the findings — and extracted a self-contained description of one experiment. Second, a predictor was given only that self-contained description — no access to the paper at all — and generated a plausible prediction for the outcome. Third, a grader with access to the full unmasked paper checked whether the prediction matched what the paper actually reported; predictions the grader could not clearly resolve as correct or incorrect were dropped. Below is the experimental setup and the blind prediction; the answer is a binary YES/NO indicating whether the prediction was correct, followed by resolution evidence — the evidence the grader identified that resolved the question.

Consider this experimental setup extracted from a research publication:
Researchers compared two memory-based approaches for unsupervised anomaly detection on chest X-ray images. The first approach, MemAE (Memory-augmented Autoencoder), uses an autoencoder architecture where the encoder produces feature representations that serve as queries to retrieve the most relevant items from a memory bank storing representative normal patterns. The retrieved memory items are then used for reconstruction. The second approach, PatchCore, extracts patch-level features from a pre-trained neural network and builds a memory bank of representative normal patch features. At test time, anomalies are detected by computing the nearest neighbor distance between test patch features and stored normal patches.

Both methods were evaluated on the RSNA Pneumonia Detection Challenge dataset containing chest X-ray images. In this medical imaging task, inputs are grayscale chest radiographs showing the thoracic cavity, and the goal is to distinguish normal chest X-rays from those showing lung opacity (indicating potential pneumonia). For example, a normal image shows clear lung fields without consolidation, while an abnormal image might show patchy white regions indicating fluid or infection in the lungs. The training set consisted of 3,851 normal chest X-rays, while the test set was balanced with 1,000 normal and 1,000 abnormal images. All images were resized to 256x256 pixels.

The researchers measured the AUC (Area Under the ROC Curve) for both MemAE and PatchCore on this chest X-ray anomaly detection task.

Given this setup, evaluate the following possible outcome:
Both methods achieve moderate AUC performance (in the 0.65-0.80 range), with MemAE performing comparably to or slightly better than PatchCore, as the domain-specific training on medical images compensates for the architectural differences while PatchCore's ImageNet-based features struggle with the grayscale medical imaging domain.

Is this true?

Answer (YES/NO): NO